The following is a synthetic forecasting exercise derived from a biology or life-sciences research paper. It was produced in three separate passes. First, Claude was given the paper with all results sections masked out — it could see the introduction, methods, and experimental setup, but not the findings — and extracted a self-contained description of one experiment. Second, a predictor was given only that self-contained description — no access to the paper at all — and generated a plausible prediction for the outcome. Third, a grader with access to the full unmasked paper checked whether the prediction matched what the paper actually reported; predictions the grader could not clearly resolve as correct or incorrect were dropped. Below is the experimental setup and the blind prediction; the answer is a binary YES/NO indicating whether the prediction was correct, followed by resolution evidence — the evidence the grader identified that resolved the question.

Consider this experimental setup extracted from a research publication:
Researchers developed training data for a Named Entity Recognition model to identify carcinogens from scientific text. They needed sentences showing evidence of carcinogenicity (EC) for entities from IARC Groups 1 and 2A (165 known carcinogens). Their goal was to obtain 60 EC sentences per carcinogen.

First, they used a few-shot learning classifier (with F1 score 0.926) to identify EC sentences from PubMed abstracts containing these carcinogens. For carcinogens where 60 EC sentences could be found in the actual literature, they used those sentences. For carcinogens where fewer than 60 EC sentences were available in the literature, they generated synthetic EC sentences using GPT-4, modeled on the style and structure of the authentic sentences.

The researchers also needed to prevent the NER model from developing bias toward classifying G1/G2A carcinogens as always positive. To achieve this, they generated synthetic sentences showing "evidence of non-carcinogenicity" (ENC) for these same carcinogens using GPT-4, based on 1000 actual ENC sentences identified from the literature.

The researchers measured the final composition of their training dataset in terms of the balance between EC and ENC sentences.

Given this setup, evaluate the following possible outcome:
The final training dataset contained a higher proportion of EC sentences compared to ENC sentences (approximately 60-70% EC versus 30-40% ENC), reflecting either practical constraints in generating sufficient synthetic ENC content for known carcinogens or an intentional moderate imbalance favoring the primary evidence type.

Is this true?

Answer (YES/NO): NO